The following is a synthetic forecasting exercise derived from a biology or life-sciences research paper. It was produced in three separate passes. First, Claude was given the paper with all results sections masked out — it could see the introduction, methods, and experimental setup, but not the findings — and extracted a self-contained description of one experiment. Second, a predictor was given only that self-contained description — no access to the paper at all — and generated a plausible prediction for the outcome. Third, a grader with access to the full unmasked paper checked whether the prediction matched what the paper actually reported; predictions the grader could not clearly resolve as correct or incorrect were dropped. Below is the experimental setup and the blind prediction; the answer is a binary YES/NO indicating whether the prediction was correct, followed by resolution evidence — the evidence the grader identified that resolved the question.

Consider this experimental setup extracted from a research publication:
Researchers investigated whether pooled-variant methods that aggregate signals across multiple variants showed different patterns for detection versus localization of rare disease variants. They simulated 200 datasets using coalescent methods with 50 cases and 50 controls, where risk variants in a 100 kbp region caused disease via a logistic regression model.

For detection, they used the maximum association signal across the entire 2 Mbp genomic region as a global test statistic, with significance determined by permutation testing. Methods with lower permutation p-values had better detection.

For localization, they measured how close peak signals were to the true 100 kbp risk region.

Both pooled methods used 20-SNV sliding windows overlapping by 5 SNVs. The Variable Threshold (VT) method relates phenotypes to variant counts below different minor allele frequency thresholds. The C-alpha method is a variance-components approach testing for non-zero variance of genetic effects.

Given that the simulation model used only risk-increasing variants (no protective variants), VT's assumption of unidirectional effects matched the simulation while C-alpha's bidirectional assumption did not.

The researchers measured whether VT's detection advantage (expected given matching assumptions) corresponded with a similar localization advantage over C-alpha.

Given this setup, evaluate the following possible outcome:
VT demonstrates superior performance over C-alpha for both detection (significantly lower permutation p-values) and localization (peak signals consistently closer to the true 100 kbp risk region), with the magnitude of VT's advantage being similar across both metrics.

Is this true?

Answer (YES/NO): NO